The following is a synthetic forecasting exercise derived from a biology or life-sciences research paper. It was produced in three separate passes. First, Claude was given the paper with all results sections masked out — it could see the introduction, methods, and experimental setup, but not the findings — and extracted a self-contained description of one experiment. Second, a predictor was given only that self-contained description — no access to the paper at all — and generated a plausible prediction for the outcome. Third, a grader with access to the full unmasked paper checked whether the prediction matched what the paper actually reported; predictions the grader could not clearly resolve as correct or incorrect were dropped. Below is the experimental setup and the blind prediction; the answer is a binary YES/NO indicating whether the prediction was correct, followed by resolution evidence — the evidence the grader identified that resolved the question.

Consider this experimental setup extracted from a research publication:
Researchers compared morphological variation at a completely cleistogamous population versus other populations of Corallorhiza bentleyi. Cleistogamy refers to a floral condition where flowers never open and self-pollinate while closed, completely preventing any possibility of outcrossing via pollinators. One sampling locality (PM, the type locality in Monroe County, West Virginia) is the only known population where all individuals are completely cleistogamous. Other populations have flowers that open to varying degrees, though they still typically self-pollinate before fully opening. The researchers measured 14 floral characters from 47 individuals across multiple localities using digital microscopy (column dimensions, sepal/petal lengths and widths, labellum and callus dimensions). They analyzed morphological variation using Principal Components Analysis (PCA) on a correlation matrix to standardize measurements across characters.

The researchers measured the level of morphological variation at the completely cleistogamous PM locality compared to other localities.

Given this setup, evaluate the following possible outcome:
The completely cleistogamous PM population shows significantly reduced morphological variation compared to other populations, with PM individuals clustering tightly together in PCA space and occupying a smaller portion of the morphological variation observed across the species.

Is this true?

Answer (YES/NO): YES